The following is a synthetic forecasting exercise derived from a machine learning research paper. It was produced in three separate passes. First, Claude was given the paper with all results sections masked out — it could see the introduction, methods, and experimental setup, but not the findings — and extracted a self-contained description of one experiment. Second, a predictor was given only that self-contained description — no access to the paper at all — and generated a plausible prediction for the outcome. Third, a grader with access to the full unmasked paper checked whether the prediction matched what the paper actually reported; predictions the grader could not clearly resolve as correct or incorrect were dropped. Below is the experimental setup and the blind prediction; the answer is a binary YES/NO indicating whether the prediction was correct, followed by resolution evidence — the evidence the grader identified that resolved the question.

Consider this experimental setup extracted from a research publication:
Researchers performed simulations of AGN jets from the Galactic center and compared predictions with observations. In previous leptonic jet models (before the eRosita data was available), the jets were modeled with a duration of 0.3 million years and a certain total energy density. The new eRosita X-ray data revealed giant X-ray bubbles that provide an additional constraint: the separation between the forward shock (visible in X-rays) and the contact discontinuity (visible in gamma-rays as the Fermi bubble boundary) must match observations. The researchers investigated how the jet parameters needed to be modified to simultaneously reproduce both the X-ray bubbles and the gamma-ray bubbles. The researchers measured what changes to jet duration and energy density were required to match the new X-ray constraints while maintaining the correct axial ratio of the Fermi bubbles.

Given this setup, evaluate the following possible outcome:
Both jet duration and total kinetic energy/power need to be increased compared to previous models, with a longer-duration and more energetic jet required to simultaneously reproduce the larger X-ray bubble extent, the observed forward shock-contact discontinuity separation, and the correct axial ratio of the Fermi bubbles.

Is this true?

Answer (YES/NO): NO